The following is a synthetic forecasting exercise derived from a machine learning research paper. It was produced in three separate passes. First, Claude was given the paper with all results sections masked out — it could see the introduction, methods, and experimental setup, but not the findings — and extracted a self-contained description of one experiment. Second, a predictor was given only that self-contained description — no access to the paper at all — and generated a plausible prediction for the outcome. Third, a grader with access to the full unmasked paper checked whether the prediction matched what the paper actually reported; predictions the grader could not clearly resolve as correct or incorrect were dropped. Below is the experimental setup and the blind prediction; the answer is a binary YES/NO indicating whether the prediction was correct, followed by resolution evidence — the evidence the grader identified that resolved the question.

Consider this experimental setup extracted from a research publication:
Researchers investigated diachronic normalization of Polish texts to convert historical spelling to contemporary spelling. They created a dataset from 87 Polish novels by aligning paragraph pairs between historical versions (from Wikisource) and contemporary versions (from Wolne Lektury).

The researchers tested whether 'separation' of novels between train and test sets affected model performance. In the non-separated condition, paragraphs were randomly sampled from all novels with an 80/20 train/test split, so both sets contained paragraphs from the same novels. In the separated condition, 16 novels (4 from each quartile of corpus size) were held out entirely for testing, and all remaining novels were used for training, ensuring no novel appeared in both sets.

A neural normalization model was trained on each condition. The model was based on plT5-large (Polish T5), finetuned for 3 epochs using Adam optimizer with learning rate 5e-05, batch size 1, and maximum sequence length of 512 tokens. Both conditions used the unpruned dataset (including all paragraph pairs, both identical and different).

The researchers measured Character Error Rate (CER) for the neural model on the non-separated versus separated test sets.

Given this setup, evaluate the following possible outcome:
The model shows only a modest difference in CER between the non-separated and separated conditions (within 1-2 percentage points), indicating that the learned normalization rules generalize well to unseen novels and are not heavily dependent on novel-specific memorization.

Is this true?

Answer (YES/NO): NO